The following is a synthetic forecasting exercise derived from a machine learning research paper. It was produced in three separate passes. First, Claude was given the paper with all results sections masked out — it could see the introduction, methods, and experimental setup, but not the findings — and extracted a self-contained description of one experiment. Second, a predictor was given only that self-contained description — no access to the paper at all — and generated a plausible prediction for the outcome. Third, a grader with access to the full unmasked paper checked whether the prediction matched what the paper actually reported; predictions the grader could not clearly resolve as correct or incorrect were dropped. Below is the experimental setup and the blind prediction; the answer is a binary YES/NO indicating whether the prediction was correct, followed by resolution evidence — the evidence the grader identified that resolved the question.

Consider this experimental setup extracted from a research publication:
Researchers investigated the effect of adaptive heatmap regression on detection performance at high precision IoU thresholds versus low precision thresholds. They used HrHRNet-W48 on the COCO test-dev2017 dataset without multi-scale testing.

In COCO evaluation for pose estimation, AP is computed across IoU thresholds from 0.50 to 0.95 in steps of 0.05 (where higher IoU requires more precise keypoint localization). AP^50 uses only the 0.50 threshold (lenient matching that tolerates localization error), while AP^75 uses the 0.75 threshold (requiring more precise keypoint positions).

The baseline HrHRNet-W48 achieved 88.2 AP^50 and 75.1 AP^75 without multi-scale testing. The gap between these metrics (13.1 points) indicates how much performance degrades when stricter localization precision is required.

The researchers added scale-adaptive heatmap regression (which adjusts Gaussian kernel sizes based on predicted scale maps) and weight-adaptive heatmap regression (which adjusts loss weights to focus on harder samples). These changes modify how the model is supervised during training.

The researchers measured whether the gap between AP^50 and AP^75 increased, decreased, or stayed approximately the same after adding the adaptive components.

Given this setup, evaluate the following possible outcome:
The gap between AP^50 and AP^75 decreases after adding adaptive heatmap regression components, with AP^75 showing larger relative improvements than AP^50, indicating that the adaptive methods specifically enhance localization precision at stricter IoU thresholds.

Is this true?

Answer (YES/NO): NO